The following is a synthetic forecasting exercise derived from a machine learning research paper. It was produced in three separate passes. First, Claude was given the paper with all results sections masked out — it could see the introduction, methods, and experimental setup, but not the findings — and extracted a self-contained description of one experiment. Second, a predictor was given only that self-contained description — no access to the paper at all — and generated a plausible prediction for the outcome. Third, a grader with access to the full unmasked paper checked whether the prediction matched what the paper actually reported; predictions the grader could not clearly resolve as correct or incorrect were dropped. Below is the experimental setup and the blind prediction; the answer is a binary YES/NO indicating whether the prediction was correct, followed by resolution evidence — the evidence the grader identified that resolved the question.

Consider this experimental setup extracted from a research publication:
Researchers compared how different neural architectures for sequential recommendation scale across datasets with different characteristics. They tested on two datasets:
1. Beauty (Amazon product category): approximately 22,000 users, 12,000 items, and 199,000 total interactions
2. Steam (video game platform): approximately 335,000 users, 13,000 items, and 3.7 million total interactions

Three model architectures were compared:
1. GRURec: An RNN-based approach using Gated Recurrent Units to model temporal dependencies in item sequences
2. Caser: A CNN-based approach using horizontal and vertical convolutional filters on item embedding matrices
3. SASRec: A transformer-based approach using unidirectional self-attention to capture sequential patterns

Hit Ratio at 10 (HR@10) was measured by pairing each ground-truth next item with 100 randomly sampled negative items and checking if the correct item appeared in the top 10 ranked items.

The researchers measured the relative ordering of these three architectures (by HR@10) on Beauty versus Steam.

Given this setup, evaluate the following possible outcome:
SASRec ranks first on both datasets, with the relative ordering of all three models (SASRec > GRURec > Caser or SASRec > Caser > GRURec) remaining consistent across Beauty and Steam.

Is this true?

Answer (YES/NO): NO